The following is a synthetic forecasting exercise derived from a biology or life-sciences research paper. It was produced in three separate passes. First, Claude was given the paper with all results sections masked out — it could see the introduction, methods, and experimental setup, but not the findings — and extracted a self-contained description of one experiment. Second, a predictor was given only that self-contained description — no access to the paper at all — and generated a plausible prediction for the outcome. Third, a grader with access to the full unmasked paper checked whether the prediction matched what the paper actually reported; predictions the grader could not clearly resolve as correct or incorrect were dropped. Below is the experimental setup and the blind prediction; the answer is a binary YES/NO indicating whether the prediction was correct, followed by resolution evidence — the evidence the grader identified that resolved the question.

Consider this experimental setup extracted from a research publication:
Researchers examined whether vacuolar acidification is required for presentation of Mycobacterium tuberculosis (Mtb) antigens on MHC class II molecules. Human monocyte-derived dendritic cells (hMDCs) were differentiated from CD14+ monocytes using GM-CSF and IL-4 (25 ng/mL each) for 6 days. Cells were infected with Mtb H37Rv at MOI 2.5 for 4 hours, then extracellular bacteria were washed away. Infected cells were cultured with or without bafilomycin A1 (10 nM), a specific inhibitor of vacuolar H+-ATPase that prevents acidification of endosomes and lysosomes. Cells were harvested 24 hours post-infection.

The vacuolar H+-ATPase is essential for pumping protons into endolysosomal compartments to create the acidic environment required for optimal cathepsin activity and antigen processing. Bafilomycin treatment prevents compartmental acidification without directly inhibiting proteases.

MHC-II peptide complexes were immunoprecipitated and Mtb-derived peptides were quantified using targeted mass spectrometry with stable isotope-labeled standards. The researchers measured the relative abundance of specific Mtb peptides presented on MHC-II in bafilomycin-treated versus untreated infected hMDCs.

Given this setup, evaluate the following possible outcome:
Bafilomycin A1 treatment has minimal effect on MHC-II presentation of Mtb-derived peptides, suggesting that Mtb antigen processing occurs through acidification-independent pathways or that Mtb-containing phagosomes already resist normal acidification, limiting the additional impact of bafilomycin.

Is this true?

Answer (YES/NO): NO